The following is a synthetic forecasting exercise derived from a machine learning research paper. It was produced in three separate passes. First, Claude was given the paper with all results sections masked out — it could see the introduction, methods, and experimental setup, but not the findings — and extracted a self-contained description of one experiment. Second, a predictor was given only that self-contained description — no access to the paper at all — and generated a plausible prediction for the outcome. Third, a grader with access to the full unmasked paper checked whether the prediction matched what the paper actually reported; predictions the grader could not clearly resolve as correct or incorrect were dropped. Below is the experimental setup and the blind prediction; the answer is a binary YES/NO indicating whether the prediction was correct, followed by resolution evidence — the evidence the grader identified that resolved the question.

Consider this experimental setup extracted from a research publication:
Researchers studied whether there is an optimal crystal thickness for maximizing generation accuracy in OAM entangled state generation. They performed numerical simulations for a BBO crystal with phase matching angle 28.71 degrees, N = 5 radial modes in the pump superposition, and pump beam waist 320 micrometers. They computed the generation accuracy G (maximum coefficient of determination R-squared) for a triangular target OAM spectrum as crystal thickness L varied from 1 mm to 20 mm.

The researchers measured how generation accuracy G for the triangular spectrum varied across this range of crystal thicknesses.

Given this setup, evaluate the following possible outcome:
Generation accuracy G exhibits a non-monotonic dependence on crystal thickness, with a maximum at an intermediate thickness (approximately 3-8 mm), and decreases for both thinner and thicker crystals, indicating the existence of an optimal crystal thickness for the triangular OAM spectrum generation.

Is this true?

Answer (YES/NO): NO